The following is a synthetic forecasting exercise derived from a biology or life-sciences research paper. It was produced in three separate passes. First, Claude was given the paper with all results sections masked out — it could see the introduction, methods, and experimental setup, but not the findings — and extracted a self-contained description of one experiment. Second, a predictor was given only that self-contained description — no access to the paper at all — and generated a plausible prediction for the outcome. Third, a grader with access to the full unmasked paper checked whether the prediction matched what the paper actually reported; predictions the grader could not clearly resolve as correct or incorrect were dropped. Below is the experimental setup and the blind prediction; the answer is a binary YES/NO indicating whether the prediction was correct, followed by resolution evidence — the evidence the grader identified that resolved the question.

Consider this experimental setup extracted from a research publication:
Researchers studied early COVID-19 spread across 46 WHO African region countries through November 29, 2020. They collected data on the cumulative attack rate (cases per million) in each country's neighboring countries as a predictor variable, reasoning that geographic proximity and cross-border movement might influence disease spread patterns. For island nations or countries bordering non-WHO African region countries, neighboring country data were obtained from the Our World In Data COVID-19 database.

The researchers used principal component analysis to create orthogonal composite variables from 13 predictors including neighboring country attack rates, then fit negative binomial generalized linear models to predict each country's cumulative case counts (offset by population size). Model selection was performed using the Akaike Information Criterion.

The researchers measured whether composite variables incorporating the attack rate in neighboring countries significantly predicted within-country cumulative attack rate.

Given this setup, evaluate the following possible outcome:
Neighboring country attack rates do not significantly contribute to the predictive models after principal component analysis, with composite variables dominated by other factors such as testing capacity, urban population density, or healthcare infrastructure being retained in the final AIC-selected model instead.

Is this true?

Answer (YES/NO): YES